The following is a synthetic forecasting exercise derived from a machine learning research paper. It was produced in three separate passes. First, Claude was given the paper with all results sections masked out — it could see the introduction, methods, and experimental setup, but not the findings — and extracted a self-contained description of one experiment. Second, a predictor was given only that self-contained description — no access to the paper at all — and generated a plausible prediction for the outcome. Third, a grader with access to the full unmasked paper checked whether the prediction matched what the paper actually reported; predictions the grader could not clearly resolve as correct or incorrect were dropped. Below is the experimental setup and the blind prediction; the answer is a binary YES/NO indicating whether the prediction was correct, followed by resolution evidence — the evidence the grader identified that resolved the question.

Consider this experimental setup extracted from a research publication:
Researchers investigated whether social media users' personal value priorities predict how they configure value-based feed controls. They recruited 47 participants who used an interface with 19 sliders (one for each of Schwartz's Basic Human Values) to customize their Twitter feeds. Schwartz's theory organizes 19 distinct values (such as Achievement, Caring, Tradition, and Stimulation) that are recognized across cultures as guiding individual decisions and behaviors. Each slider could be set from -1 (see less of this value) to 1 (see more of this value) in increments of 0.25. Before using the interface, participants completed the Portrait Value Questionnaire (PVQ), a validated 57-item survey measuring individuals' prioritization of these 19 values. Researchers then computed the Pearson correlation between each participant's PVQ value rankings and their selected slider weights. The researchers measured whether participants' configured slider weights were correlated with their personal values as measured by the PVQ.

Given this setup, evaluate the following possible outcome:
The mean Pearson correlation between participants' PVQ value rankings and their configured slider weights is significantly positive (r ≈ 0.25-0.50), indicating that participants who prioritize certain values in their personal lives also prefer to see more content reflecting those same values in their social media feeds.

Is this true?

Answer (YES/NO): YES